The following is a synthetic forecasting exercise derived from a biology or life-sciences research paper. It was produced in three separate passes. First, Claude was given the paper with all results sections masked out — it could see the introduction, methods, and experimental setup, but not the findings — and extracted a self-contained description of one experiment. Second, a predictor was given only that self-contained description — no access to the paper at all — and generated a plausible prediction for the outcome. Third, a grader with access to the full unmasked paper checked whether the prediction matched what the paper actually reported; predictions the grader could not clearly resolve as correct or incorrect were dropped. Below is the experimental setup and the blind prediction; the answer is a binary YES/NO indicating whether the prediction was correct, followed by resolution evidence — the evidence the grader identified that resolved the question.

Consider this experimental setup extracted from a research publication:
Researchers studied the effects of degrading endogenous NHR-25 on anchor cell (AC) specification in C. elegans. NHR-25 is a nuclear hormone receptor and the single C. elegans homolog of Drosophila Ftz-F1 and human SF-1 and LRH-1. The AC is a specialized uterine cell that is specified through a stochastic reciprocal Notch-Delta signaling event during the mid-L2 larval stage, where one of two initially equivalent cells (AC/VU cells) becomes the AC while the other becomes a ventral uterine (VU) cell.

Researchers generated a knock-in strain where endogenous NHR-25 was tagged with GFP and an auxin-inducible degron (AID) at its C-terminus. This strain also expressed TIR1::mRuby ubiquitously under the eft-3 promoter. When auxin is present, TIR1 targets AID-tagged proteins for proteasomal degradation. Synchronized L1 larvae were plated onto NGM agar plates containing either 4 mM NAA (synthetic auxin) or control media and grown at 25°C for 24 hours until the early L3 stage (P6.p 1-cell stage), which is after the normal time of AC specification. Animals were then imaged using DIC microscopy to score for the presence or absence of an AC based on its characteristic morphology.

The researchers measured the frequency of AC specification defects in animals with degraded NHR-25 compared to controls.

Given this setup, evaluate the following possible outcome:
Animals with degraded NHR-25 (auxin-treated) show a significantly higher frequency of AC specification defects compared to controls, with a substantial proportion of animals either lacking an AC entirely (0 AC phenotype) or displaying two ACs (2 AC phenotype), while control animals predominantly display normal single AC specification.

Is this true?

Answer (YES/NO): NO